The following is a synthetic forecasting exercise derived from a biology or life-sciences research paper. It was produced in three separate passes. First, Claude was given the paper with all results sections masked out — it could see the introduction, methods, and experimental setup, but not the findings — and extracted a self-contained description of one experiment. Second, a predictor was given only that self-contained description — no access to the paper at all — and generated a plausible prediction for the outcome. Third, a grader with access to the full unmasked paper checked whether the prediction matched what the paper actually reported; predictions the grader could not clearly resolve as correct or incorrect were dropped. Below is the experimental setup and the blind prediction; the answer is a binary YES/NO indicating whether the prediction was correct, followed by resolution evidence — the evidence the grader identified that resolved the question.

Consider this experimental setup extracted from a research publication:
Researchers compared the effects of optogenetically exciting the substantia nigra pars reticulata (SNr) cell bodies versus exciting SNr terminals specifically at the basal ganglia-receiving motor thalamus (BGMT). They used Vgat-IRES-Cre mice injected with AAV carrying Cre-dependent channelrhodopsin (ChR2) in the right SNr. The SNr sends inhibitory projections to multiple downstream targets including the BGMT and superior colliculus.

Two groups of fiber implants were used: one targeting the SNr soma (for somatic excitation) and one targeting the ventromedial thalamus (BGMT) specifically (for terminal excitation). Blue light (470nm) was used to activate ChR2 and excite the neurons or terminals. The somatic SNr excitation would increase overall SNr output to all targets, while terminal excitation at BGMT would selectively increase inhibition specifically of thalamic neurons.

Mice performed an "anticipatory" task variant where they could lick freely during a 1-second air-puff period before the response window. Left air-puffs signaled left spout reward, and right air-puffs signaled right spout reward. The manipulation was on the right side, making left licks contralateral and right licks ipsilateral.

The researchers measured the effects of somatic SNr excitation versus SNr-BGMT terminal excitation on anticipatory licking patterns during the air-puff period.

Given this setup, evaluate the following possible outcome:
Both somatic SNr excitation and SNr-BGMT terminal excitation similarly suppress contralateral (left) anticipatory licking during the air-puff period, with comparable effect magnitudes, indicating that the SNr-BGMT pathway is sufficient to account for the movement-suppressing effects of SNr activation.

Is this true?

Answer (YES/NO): NO